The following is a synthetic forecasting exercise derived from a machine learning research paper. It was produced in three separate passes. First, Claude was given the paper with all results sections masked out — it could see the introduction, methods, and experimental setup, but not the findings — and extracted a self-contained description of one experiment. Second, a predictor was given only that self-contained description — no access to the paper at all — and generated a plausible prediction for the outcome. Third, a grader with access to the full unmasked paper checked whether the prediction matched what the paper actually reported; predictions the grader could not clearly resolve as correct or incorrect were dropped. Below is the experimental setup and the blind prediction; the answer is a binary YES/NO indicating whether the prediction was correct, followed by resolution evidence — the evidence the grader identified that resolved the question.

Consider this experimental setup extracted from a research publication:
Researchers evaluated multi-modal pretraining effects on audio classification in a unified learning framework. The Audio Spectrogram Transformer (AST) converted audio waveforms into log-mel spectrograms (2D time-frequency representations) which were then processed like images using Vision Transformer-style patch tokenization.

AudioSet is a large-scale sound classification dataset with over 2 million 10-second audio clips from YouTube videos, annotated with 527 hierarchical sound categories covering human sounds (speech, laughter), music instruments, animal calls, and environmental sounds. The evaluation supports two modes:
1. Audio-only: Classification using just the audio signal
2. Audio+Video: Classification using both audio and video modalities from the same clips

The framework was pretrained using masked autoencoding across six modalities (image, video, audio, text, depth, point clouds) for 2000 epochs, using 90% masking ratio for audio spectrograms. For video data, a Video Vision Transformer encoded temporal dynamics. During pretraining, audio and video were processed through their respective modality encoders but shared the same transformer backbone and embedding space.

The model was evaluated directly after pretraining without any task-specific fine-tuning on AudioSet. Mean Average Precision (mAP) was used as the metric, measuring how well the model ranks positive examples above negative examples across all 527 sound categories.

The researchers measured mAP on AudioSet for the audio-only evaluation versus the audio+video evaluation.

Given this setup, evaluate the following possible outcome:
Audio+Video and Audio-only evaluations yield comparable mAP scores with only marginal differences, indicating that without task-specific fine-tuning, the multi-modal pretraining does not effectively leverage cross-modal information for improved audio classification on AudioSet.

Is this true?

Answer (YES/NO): NO